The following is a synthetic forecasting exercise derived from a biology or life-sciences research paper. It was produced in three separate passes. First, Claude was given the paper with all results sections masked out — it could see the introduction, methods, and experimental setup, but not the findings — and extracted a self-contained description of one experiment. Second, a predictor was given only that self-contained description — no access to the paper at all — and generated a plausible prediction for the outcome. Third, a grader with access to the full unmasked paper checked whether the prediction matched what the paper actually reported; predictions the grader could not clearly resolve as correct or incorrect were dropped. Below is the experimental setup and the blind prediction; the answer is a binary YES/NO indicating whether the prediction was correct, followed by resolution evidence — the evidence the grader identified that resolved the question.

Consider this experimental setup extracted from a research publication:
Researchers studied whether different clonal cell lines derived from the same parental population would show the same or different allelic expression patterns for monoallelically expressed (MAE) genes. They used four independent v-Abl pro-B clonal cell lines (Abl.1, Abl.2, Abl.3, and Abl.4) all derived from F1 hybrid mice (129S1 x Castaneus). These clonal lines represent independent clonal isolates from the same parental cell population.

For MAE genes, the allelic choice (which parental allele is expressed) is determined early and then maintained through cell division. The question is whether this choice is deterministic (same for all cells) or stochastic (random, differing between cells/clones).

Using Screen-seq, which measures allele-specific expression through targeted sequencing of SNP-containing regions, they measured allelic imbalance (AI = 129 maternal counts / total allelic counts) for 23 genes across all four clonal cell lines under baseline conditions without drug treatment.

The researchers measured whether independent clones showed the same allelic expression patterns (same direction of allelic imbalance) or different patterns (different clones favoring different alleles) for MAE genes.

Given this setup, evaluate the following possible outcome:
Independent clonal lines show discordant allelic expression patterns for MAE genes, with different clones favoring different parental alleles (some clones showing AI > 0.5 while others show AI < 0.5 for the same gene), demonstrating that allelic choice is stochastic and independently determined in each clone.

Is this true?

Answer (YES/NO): YES